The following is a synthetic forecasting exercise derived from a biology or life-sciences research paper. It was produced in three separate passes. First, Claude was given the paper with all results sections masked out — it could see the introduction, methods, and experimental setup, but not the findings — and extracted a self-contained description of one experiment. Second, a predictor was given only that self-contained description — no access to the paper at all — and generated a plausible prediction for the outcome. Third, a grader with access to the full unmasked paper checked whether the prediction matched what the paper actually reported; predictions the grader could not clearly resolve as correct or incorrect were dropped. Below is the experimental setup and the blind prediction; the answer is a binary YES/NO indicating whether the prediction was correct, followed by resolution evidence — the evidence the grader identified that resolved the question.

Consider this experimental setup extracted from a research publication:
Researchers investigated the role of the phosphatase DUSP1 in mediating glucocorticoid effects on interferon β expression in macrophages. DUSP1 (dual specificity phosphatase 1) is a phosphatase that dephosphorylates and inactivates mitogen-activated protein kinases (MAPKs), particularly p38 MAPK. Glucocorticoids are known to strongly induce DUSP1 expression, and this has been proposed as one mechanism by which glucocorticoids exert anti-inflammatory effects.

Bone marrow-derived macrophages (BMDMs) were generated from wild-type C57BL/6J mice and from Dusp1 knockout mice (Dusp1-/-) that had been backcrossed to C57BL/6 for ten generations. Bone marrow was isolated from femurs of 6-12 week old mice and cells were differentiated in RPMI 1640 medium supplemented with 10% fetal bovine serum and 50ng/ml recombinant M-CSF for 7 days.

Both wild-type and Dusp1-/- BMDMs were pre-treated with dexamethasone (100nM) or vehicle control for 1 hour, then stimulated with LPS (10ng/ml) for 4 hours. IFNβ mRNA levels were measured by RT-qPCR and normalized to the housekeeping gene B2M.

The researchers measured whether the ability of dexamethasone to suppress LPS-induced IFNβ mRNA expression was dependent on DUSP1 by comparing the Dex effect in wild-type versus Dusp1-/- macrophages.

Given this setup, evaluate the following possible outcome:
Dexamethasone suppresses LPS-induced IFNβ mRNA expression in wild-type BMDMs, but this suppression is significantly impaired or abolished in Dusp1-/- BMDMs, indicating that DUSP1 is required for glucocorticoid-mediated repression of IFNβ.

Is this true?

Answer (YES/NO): NO